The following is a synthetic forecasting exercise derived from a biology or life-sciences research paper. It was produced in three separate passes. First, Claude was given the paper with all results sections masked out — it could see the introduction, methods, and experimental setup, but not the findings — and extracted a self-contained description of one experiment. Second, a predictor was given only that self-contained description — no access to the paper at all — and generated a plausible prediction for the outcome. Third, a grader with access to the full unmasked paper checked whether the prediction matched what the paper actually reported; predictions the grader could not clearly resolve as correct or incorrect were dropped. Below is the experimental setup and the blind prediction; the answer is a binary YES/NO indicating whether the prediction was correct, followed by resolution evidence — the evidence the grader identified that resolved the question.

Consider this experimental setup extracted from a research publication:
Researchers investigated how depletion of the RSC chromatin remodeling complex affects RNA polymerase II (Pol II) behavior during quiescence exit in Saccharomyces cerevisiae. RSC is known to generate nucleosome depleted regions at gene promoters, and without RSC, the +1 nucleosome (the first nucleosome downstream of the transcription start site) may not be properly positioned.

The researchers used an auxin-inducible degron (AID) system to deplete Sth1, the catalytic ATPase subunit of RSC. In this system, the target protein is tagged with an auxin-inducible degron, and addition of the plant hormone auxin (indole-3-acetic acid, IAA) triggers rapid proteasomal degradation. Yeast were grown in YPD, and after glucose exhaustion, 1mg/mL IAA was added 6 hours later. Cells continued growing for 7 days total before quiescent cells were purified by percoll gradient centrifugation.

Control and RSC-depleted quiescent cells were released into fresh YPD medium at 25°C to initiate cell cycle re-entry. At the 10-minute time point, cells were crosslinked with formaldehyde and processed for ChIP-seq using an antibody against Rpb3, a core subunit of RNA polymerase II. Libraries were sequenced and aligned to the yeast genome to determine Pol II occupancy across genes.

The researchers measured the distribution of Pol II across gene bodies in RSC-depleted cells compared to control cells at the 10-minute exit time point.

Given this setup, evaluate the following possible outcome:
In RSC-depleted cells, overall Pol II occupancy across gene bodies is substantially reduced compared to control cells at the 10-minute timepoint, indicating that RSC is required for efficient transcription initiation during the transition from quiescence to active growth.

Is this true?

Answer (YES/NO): YES